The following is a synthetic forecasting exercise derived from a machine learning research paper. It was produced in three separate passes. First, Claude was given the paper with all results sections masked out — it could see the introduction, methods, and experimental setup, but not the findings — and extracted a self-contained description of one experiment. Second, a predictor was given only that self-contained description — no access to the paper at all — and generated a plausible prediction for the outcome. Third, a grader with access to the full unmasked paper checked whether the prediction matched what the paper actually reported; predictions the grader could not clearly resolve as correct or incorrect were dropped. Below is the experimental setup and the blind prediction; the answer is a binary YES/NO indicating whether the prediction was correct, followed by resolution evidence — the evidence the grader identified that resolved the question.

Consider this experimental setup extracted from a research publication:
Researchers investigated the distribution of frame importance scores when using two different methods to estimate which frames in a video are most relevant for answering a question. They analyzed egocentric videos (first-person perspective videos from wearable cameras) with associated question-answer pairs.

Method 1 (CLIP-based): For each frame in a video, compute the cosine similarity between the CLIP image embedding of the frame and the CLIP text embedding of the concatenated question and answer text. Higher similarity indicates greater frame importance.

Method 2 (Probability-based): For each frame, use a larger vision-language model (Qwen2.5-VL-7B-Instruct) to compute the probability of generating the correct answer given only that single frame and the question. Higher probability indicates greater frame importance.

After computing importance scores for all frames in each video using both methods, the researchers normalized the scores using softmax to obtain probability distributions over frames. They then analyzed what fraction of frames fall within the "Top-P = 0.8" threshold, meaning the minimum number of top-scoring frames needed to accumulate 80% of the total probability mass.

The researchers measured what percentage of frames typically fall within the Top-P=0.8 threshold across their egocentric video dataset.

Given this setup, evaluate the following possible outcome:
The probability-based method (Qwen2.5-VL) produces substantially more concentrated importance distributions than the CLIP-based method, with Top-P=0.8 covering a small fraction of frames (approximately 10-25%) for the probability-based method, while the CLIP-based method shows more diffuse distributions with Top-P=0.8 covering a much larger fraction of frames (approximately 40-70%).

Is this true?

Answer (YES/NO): NO